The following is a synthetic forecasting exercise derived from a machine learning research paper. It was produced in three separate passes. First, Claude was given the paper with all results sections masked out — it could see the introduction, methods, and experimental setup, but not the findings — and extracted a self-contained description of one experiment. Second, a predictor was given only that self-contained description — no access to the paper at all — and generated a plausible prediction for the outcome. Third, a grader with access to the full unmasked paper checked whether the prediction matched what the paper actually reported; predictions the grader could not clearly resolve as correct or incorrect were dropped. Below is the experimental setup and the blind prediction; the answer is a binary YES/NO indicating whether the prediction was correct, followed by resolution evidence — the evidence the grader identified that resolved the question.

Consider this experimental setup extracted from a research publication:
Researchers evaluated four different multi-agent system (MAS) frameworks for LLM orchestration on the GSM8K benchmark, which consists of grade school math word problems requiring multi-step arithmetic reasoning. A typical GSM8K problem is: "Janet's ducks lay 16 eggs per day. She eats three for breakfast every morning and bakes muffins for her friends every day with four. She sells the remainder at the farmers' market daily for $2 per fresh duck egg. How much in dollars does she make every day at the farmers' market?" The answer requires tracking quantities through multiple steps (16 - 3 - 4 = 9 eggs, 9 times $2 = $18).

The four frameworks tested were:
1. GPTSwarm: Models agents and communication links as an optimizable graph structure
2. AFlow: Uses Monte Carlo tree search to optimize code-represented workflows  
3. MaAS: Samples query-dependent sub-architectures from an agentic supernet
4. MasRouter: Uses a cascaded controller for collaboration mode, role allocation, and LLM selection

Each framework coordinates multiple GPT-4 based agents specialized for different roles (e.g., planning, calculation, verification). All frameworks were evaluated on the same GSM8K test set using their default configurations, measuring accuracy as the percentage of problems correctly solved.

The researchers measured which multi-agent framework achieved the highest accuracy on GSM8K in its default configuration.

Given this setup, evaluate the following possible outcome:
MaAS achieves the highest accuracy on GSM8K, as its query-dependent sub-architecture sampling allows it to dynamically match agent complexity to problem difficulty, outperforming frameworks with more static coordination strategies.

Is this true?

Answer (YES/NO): NO